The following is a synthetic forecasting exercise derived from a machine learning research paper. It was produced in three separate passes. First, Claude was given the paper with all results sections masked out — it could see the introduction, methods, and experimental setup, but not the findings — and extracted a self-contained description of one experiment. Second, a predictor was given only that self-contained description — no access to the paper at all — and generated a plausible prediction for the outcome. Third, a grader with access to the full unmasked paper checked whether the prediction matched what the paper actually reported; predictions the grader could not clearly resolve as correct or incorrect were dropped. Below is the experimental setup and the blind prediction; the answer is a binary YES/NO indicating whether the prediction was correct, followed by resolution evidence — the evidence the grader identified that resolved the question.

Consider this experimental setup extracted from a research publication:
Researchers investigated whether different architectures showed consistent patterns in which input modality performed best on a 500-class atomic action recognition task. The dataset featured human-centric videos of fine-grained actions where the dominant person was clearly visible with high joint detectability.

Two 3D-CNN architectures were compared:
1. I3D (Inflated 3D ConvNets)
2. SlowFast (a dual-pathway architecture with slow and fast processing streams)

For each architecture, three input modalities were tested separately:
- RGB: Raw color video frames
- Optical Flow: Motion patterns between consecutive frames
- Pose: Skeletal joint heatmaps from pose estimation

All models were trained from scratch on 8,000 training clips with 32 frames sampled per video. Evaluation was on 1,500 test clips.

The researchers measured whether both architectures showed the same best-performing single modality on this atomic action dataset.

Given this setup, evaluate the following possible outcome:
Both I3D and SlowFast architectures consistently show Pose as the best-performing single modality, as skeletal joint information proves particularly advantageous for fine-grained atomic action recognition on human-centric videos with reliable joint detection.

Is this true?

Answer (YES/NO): YES